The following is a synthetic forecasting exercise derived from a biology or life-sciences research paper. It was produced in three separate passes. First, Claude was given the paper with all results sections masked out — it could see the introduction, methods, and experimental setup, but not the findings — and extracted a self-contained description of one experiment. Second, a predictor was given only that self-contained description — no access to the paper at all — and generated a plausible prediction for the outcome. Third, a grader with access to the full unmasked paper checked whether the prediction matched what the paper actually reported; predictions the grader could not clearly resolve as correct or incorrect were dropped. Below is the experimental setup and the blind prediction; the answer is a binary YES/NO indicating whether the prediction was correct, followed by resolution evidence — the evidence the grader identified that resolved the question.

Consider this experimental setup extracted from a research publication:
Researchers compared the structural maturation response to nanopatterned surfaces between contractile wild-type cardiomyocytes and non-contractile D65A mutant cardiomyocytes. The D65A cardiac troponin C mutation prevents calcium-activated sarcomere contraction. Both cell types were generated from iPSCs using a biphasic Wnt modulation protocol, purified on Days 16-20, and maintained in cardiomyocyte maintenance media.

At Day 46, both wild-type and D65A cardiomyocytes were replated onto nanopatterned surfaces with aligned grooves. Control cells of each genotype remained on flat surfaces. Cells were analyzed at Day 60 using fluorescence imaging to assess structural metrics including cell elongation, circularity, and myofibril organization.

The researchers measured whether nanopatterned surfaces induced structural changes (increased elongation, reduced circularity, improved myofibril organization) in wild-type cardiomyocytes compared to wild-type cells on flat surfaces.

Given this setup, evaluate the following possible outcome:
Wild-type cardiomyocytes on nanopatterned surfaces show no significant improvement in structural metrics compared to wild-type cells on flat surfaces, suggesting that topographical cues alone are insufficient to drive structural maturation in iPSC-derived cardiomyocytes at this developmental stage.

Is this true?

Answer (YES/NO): YES